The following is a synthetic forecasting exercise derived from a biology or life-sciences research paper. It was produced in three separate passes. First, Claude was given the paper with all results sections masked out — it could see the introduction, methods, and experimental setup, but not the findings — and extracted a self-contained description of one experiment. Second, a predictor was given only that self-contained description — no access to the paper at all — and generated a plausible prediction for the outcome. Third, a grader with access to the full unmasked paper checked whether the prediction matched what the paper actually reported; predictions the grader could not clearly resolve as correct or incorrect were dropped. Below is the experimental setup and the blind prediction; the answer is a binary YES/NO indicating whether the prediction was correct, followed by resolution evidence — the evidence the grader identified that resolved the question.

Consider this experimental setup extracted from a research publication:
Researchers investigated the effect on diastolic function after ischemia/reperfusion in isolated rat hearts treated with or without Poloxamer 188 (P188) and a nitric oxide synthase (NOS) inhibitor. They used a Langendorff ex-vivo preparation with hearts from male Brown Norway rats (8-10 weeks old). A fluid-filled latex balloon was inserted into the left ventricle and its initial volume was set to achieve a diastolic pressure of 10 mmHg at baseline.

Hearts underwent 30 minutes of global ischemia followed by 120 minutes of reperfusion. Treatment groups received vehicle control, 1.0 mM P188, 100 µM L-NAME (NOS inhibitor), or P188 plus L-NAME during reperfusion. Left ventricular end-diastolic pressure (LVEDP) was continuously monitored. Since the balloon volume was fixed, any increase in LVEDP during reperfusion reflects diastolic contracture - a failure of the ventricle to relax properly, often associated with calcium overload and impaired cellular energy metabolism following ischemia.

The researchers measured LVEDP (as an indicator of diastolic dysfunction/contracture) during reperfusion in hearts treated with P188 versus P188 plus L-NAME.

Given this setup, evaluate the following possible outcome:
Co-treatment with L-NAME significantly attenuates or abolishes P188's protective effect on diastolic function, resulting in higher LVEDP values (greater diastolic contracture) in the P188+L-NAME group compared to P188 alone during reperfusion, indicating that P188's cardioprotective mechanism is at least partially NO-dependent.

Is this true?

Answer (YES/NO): YES